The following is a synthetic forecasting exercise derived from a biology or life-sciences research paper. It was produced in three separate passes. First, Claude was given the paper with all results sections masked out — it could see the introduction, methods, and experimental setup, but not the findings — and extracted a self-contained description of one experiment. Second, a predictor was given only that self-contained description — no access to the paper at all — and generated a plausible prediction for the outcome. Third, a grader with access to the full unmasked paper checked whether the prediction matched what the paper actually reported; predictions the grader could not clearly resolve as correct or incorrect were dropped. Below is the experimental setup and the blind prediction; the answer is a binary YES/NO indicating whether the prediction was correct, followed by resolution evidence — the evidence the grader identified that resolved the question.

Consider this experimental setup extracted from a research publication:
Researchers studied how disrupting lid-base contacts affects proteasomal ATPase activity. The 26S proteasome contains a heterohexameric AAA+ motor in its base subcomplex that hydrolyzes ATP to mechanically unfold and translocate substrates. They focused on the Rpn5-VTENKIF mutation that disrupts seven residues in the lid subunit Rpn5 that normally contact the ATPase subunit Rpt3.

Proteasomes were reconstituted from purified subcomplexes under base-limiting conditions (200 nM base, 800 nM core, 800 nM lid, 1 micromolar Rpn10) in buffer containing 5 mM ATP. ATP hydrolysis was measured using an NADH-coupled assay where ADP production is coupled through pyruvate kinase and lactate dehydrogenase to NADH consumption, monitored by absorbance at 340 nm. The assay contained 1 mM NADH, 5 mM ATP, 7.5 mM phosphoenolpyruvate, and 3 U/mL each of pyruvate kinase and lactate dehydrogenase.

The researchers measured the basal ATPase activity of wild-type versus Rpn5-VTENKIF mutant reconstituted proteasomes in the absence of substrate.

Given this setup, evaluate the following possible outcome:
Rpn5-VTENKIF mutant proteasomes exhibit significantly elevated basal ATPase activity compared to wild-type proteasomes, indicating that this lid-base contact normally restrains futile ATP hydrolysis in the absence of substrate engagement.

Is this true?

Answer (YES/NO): YES